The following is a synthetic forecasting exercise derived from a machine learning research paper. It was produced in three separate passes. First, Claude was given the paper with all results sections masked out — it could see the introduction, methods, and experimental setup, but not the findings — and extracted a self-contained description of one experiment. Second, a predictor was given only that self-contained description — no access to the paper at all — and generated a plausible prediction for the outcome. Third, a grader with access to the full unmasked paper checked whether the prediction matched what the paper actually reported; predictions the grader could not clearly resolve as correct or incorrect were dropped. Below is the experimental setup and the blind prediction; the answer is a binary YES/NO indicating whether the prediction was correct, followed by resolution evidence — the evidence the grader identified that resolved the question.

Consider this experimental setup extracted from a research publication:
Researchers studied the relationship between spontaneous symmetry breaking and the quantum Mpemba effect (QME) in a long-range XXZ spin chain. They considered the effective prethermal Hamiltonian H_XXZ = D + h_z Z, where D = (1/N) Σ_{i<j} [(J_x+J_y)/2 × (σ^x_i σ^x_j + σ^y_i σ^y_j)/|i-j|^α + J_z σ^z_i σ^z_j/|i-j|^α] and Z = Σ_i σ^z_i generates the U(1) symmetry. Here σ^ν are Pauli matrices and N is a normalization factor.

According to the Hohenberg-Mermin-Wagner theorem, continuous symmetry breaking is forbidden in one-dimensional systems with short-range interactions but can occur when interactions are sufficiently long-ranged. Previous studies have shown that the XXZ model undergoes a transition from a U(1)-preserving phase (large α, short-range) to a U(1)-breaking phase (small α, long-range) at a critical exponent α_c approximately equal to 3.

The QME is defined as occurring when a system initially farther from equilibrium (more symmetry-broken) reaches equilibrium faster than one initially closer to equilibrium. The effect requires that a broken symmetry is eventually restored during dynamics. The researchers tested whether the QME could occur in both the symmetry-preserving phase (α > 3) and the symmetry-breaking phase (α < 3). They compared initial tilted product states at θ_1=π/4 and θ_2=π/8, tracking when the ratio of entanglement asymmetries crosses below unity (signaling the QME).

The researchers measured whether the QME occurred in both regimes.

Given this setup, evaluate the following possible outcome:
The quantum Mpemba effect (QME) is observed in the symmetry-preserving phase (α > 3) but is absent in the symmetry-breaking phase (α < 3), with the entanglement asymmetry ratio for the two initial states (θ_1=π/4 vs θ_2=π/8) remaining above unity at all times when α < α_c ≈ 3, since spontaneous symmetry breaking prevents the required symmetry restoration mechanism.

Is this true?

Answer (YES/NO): NO